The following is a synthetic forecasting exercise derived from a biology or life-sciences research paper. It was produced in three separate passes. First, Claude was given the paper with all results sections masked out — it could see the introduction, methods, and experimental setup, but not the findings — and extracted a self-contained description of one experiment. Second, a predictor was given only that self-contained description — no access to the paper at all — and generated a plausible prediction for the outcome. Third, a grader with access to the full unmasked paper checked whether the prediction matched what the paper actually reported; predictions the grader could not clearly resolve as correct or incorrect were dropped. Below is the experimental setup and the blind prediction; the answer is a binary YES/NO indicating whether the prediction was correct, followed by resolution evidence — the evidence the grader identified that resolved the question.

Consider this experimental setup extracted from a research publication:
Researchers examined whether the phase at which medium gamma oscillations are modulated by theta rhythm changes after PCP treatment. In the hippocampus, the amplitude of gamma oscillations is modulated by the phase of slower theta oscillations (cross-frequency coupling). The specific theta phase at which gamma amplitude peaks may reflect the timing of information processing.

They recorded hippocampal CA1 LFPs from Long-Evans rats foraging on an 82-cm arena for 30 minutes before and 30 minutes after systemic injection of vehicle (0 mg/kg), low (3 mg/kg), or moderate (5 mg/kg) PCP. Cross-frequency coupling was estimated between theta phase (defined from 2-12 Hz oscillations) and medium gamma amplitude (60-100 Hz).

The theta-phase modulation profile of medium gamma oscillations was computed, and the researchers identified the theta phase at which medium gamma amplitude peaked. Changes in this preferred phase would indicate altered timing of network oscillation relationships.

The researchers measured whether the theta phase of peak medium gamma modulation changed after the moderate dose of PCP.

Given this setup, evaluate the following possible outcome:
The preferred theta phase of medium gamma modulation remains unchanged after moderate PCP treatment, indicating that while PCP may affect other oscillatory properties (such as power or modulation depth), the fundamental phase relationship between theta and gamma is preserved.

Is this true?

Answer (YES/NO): NO